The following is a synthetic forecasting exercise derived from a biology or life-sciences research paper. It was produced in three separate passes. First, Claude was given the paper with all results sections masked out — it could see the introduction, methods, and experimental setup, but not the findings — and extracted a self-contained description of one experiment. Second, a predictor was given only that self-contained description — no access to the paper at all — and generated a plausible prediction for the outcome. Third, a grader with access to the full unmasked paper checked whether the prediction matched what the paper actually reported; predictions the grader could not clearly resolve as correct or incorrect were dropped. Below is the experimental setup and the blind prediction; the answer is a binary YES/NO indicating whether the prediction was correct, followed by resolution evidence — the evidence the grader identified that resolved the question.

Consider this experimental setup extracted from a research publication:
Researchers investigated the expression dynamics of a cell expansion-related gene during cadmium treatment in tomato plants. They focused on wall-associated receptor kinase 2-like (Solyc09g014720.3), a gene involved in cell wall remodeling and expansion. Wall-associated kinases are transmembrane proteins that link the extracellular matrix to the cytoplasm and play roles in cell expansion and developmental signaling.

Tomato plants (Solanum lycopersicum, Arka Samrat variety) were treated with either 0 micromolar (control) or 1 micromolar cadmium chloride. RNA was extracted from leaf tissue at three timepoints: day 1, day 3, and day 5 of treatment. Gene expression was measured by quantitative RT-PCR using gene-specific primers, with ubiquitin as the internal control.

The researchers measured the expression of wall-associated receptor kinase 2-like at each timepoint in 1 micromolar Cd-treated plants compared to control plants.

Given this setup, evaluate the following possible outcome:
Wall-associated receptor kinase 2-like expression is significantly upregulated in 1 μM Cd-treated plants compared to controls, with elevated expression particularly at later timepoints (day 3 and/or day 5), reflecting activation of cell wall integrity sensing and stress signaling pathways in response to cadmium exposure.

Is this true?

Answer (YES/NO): YES